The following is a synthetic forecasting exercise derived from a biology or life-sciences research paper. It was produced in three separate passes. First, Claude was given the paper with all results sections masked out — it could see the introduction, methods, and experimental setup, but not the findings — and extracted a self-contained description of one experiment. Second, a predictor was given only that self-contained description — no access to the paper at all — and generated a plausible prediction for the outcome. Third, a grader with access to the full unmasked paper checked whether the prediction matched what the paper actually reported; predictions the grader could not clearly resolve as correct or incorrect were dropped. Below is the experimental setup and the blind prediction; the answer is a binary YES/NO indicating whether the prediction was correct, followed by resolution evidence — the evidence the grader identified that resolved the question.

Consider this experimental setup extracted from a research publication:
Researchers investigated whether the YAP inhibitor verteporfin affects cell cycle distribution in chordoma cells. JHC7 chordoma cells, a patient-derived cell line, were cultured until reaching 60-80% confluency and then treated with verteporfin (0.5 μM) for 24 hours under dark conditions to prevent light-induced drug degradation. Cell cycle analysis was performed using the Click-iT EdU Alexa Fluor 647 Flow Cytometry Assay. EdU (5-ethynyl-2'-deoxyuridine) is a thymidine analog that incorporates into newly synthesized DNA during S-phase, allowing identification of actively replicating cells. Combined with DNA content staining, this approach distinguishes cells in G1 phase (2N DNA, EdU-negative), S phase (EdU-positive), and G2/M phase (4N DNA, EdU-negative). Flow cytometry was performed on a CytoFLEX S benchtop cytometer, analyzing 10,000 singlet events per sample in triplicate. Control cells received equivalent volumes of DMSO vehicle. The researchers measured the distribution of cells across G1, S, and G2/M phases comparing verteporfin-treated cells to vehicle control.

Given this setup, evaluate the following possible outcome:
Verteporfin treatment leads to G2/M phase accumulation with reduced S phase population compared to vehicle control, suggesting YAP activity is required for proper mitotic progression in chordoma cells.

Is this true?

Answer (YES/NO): YES